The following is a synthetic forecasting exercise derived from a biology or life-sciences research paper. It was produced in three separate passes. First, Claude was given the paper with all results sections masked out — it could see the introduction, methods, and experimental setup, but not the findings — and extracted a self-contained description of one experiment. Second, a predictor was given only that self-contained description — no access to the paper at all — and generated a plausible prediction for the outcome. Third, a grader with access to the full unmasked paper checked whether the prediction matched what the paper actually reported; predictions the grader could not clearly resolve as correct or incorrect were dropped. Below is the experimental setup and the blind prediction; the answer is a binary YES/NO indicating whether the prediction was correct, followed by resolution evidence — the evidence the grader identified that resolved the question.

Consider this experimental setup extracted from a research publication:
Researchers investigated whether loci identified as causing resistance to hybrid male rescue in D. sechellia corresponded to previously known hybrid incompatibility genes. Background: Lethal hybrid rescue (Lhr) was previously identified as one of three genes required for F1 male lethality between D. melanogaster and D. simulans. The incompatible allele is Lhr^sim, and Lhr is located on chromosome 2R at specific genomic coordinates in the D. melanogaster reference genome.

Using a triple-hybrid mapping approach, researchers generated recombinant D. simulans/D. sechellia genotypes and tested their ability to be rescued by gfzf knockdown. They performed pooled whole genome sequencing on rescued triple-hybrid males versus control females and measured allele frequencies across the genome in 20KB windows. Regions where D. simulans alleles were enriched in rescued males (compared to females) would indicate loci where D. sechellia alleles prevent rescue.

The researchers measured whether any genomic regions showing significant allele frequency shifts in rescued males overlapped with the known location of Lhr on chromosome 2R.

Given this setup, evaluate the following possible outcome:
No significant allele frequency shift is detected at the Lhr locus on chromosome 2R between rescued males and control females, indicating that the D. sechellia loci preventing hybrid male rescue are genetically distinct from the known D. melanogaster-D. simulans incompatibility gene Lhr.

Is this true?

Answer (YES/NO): NO